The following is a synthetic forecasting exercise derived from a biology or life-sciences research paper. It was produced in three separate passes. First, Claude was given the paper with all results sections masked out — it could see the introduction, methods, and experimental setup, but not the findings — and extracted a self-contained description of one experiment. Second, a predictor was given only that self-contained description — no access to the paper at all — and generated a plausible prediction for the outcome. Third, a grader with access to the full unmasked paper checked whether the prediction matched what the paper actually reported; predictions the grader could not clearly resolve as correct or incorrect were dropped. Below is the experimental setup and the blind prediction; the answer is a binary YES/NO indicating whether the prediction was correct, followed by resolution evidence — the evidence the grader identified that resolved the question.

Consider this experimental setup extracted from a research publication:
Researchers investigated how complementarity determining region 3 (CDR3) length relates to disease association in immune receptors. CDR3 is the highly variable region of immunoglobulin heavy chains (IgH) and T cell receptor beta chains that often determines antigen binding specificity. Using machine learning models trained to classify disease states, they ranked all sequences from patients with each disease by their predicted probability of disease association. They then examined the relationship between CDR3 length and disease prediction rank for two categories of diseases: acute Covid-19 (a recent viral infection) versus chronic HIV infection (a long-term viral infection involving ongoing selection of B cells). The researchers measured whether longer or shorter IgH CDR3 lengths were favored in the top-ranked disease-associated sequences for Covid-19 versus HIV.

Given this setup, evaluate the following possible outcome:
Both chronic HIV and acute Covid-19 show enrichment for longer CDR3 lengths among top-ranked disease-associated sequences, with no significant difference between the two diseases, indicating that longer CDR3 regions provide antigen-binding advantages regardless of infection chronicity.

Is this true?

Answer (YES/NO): NO